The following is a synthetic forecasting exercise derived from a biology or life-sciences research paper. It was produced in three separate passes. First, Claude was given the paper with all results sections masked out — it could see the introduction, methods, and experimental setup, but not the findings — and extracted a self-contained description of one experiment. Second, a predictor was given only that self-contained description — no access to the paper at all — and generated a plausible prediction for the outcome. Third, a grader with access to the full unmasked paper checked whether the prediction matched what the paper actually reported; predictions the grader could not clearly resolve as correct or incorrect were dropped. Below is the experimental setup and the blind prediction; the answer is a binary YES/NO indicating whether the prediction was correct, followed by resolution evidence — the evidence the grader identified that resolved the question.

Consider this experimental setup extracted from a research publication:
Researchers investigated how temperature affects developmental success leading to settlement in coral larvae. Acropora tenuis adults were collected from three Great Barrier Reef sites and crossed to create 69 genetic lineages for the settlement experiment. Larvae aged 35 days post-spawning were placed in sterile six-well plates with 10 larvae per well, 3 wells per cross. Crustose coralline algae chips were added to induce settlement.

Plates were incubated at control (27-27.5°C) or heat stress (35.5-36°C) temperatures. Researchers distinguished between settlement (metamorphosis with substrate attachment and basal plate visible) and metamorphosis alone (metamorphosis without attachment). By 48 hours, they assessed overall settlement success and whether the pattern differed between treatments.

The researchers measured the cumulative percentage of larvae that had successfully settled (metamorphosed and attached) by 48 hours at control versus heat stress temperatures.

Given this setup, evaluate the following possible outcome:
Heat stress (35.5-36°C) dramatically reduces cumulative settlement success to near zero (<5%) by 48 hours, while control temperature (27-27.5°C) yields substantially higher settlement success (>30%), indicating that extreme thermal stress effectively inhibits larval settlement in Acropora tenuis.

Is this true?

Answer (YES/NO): YES